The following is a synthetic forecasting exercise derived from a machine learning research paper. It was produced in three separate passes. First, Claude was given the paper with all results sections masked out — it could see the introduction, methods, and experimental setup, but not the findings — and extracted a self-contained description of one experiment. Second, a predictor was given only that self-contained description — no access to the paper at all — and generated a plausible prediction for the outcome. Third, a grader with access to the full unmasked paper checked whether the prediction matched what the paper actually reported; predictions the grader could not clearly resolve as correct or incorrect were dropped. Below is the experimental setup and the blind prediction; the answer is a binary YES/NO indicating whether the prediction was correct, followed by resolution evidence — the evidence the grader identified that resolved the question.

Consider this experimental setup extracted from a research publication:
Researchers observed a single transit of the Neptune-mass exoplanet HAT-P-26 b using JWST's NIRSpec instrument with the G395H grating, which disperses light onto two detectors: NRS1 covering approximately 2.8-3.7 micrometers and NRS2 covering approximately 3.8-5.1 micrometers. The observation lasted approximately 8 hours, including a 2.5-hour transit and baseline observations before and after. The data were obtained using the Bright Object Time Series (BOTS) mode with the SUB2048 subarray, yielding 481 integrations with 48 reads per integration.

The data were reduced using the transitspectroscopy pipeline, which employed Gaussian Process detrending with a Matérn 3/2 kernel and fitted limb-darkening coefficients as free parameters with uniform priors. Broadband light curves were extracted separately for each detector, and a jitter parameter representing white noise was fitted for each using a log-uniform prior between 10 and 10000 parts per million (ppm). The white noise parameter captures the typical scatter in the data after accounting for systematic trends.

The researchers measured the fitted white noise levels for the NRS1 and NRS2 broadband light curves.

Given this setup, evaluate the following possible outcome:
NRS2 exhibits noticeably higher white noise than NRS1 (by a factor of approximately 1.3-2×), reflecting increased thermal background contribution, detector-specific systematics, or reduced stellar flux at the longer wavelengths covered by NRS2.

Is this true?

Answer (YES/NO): YES